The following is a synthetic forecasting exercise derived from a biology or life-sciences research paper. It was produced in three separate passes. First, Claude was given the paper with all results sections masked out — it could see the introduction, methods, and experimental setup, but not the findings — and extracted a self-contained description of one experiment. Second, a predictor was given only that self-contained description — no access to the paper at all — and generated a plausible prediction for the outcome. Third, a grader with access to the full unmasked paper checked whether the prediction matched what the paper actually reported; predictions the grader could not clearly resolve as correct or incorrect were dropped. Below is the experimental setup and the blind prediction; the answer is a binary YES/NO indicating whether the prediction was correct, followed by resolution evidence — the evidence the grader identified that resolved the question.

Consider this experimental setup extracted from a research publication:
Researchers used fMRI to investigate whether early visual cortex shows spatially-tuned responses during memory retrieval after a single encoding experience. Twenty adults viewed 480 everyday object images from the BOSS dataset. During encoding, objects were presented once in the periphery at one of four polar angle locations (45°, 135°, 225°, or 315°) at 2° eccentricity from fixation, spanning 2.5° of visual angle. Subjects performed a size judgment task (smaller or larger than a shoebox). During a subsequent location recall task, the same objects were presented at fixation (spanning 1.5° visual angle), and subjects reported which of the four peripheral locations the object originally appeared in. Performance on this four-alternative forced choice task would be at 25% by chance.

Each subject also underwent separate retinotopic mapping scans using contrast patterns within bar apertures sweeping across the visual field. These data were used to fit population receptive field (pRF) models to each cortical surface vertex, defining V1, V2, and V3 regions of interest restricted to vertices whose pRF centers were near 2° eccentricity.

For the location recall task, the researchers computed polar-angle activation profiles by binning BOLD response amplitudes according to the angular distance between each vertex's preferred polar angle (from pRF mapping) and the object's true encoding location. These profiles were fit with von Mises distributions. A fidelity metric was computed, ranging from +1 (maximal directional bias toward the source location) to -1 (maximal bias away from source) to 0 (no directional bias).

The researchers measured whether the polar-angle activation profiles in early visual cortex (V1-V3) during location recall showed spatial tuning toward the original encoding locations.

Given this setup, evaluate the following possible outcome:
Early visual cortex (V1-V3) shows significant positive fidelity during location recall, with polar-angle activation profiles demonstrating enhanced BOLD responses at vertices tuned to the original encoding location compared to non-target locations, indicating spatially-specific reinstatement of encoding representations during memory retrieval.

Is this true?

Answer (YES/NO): YES